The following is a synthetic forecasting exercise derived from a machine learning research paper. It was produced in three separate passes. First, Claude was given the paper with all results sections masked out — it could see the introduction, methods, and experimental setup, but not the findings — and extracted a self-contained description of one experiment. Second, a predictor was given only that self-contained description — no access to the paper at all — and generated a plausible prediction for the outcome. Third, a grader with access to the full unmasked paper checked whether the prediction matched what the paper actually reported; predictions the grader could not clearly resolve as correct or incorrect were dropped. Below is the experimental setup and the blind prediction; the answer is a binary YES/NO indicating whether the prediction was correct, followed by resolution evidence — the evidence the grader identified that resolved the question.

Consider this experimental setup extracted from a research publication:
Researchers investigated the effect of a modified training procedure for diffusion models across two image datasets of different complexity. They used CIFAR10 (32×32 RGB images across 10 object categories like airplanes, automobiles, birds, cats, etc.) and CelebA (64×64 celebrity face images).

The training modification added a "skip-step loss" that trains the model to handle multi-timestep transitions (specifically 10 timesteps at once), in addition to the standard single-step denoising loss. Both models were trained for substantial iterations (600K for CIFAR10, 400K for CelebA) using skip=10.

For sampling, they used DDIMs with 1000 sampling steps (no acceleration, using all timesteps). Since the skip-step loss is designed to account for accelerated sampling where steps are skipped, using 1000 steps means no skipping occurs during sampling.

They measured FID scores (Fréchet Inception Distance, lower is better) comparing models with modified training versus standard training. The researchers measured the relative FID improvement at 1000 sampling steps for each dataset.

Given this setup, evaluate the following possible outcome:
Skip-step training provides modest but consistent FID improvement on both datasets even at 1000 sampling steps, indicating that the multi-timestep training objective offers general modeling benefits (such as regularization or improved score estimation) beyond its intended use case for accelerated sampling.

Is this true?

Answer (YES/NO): NO